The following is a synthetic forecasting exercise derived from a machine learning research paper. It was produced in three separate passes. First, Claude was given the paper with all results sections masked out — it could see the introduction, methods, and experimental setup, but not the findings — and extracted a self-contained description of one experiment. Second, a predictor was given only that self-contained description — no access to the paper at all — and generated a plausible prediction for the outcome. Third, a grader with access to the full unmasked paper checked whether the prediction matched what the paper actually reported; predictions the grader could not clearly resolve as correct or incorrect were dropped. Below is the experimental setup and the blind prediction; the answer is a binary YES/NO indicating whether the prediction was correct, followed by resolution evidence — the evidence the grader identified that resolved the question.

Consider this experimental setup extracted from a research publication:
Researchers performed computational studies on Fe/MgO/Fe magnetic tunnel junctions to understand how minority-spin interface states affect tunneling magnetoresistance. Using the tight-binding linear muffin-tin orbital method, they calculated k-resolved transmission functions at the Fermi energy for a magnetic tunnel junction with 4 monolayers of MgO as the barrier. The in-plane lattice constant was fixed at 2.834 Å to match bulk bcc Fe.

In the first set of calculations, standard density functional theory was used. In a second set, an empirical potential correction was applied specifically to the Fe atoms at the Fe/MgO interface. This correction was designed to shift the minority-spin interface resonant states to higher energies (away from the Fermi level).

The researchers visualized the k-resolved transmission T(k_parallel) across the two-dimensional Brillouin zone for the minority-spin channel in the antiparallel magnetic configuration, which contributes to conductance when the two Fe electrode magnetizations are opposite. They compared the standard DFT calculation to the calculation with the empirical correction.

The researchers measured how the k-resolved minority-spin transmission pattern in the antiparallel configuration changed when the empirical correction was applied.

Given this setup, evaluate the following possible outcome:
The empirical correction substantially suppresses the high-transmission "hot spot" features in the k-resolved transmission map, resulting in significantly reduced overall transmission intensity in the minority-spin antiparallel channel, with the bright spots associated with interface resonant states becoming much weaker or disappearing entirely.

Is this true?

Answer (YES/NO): YES